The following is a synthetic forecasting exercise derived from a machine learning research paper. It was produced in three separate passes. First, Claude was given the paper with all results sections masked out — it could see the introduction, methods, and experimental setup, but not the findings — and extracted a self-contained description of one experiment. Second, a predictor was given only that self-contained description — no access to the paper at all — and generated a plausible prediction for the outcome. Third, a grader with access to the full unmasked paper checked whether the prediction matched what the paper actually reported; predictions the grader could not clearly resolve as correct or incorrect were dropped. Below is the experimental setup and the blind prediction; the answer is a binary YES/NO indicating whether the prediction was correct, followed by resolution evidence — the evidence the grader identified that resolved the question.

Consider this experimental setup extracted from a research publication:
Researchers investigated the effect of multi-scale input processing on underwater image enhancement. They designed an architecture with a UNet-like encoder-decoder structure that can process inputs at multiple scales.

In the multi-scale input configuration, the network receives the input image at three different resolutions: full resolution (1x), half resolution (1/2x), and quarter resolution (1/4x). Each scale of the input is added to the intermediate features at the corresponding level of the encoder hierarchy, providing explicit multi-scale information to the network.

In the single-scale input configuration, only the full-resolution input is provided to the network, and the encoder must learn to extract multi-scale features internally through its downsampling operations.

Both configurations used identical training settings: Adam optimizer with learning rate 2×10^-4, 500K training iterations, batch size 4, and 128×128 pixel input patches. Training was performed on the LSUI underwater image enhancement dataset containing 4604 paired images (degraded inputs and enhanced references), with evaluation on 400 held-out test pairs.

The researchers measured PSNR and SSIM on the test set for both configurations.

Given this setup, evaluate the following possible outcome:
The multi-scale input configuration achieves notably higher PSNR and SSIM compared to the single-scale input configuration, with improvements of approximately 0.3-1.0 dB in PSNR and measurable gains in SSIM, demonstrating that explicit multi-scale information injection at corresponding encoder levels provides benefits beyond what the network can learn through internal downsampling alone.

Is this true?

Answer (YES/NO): NO